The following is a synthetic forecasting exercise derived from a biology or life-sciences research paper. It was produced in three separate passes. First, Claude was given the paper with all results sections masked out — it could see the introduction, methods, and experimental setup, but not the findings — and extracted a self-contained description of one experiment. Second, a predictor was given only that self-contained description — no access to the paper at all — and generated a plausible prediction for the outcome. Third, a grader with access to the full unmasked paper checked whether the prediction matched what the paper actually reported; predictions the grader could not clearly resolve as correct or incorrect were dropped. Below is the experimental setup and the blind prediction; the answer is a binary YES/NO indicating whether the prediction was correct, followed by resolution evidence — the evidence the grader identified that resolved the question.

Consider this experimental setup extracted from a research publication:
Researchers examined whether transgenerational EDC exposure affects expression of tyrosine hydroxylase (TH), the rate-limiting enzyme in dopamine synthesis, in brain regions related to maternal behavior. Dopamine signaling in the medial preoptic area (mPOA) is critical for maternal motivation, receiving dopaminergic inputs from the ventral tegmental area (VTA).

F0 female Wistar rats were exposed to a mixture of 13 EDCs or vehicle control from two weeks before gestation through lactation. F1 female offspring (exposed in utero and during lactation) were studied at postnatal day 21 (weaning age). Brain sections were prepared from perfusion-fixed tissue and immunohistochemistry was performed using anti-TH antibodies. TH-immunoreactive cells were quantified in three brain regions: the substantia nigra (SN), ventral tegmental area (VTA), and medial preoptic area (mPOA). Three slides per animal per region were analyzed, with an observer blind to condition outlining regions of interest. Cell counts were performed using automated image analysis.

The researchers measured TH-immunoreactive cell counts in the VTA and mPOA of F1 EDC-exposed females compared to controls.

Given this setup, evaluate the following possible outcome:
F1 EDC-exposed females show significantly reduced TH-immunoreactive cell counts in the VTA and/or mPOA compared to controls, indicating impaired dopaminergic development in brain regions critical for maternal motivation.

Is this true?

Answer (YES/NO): YES